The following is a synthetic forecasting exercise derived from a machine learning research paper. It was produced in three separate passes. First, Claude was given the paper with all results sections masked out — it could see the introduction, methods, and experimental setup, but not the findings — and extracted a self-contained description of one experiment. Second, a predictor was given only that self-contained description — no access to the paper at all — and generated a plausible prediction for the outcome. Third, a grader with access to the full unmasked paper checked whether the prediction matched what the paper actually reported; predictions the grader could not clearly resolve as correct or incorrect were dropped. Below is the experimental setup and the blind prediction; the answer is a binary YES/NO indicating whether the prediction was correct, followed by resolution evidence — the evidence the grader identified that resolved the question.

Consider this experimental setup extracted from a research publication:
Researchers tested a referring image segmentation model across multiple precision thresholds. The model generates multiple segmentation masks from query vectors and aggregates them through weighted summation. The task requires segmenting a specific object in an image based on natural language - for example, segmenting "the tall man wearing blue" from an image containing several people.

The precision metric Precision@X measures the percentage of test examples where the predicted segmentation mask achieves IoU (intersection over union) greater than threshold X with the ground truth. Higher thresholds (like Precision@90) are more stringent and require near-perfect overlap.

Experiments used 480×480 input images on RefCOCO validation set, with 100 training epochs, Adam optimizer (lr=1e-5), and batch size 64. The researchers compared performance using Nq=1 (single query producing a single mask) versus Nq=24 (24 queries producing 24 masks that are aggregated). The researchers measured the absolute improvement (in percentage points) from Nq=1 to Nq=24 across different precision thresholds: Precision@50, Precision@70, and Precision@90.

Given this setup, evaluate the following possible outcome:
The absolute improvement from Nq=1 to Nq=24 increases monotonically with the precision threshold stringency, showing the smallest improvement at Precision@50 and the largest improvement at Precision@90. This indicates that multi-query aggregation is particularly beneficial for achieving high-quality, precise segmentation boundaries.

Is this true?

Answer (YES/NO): NO